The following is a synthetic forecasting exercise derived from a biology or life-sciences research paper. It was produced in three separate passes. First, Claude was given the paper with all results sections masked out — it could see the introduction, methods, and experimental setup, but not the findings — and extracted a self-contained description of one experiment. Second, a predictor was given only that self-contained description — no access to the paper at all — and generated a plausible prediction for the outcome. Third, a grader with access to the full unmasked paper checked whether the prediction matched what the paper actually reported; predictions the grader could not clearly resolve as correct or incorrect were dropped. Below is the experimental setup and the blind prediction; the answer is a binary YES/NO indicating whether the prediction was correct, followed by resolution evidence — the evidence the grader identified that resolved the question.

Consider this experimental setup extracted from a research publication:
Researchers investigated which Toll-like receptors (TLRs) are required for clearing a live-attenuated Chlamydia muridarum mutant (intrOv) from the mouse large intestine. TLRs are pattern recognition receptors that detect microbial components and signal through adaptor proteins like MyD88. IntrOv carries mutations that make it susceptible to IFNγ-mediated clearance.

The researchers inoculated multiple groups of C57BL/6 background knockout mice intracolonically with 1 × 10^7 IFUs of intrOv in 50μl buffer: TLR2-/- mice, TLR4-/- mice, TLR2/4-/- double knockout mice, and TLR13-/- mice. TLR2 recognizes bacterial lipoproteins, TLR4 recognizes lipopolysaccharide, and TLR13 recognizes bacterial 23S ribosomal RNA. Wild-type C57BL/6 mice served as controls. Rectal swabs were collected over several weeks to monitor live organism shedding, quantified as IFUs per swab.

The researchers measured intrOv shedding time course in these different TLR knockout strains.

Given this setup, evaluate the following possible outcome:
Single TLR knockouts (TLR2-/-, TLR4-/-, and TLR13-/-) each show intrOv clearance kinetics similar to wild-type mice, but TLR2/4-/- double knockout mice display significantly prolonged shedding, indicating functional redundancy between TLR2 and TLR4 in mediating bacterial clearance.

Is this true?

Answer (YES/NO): NO